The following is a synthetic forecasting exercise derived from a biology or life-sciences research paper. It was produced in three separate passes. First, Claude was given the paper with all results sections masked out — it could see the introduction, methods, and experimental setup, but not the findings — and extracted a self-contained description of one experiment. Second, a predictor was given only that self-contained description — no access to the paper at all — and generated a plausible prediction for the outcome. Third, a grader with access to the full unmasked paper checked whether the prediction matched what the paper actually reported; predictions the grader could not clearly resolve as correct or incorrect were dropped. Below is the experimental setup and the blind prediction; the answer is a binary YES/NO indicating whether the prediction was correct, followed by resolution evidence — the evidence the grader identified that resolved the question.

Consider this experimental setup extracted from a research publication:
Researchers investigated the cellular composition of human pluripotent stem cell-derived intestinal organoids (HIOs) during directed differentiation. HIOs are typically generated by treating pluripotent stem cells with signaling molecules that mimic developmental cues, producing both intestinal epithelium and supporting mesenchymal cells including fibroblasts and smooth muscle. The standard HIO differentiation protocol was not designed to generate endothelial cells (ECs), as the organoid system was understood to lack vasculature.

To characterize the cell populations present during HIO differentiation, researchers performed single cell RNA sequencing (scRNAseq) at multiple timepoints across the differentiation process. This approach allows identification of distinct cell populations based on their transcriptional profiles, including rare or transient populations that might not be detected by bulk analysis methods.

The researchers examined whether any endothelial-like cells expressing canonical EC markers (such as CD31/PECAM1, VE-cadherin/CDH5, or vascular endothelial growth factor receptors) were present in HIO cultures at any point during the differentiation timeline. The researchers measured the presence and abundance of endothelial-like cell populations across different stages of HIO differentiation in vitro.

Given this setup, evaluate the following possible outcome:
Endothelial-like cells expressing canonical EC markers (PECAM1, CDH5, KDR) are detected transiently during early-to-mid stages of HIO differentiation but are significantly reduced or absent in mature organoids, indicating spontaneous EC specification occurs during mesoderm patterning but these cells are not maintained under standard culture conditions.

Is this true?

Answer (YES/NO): YES